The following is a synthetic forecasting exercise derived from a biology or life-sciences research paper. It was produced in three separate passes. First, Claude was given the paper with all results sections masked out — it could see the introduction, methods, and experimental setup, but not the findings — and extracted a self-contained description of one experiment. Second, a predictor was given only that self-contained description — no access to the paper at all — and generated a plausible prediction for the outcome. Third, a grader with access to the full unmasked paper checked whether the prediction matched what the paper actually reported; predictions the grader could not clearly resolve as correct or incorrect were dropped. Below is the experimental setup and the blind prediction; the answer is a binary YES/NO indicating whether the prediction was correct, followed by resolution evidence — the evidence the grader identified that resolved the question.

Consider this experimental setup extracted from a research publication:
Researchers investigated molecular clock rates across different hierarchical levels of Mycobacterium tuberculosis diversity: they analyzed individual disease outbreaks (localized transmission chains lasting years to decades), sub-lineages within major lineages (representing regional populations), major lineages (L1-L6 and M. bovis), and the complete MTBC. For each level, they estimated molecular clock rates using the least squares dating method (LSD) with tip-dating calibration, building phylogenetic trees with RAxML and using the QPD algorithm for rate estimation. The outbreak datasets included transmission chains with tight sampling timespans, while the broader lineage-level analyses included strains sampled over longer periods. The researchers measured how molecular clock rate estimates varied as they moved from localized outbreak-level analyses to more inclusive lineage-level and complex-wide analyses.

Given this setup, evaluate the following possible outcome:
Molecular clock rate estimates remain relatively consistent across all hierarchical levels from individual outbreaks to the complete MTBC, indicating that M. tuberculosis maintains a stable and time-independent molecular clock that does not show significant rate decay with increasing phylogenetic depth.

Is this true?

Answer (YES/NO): YES